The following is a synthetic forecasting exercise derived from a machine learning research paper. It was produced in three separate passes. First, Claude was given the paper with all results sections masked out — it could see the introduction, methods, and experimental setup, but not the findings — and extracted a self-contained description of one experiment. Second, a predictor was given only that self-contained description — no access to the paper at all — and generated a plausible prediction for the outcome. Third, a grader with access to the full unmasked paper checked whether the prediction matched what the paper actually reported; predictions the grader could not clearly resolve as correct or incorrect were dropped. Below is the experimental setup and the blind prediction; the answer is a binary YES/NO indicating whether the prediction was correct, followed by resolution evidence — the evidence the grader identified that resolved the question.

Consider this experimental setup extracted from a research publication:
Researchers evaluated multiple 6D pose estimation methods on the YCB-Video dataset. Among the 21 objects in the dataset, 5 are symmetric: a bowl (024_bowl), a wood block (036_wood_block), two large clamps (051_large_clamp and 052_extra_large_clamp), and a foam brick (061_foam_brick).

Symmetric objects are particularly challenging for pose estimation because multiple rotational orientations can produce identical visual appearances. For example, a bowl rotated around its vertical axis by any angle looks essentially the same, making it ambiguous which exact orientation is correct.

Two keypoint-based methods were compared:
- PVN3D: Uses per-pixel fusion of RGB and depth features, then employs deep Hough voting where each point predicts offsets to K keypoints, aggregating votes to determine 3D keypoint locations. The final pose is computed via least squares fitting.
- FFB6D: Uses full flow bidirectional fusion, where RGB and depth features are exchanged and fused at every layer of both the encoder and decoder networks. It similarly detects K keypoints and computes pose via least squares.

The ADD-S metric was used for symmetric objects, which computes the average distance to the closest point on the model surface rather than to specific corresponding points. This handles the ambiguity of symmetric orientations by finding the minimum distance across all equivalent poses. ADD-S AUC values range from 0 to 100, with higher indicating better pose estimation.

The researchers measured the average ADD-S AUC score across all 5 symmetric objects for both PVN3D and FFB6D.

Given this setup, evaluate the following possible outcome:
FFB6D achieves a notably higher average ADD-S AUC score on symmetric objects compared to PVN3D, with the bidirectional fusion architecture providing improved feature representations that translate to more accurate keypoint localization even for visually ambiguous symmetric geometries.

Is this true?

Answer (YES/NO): YES